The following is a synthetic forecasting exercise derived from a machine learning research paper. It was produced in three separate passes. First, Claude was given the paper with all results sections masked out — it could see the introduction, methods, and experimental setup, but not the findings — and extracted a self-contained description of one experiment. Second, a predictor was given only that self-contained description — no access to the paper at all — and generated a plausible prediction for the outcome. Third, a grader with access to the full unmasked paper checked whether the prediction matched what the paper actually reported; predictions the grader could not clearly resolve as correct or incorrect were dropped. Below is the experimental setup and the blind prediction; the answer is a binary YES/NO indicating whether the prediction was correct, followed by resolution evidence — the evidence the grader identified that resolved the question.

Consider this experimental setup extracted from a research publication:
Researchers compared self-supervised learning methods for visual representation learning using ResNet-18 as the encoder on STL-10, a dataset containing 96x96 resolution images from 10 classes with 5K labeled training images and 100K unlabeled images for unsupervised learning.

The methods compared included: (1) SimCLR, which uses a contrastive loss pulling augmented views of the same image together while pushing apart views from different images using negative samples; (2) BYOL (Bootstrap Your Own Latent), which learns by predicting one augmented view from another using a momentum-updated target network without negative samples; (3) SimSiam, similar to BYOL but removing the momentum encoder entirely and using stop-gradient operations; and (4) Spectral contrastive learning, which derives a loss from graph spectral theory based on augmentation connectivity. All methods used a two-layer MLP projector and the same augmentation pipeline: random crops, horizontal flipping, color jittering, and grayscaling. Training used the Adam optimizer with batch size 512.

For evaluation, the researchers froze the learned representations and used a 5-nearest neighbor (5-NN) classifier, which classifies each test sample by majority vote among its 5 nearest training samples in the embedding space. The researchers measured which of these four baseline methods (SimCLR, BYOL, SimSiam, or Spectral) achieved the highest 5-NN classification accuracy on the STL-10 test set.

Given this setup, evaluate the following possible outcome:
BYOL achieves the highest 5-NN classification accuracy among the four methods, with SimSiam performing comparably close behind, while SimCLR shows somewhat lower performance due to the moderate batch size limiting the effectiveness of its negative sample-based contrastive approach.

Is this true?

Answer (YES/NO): NO